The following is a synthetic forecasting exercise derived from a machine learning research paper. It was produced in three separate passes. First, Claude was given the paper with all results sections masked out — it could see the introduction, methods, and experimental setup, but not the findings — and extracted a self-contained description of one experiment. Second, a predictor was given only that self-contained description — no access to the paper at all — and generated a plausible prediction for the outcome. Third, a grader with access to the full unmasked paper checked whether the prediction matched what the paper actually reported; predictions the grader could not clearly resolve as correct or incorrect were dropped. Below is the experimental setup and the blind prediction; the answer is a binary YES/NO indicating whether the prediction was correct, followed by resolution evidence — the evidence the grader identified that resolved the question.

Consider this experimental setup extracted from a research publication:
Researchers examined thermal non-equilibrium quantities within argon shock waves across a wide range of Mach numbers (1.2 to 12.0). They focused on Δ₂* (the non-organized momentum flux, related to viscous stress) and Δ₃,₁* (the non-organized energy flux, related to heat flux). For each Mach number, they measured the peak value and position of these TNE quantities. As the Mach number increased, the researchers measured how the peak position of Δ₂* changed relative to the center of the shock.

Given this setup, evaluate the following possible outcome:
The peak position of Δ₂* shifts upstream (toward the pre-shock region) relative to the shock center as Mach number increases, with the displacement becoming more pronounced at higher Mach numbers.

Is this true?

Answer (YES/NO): YES